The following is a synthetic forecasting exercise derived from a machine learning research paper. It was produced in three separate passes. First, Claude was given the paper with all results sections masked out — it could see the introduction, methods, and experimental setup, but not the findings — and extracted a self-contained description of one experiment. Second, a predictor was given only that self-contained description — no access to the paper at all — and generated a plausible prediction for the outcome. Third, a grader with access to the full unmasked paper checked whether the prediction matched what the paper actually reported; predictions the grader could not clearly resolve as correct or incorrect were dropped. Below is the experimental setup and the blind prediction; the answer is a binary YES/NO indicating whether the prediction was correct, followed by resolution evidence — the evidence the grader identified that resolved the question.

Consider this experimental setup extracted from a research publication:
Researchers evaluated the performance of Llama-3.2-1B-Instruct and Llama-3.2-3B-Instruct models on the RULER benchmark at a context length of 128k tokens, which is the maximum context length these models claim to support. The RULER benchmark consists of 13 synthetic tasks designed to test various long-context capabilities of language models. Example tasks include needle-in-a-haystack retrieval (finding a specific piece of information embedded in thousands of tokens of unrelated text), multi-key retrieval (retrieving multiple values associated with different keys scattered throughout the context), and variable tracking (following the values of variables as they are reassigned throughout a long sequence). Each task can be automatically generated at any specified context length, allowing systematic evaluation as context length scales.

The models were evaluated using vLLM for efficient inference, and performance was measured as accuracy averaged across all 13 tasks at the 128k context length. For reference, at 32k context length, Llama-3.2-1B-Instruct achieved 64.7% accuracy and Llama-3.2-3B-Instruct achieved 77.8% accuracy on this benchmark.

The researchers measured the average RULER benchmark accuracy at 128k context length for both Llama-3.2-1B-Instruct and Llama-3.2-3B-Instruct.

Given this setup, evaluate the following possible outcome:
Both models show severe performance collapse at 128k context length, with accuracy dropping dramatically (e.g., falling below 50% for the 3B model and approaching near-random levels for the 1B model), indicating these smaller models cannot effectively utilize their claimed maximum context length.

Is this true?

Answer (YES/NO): YES